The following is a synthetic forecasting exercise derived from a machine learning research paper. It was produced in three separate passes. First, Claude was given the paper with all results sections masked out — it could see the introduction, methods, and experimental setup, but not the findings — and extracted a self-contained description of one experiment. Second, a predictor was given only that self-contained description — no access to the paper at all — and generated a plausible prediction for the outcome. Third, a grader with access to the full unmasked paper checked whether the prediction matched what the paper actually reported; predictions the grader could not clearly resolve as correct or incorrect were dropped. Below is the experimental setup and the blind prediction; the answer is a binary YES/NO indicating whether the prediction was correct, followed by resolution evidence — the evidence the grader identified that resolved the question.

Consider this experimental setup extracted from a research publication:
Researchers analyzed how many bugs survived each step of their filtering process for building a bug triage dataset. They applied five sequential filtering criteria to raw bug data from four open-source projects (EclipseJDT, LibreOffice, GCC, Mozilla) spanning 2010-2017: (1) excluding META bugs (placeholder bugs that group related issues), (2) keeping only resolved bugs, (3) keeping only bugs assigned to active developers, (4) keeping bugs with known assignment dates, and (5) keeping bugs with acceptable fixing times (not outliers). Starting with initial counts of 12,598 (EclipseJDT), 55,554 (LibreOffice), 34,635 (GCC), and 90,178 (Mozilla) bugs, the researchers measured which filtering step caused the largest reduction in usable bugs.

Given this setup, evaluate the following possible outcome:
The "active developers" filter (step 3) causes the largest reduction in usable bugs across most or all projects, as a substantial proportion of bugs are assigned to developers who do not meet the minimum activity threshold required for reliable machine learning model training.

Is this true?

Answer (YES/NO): YES